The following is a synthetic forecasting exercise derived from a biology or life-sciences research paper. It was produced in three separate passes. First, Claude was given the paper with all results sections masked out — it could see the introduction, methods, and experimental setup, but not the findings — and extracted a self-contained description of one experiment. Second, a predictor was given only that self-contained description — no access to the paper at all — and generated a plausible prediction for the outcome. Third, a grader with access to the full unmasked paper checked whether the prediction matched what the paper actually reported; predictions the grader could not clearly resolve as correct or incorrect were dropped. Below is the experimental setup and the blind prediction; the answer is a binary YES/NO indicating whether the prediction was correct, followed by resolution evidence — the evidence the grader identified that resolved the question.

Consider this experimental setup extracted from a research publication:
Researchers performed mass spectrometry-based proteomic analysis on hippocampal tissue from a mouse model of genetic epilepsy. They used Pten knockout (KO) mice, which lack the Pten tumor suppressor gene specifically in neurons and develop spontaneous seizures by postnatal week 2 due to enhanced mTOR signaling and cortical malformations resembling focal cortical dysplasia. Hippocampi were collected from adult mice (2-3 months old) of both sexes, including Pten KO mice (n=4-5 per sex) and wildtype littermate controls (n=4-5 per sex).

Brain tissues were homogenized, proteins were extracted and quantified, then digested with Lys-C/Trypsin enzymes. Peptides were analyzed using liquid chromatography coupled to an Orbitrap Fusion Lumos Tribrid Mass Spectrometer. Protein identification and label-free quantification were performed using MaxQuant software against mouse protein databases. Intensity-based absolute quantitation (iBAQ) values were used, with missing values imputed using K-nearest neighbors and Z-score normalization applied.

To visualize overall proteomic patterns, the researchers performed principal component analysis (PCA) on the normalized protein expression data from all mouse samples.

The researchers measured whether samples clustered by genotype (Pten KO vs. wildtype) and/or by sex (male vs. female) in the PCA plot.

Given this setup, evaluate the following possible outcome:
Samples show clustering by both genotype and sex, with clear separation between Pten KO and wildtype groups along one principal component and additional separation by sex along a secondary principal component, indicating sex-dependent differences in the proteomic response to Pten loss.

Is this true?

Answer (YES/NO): NO